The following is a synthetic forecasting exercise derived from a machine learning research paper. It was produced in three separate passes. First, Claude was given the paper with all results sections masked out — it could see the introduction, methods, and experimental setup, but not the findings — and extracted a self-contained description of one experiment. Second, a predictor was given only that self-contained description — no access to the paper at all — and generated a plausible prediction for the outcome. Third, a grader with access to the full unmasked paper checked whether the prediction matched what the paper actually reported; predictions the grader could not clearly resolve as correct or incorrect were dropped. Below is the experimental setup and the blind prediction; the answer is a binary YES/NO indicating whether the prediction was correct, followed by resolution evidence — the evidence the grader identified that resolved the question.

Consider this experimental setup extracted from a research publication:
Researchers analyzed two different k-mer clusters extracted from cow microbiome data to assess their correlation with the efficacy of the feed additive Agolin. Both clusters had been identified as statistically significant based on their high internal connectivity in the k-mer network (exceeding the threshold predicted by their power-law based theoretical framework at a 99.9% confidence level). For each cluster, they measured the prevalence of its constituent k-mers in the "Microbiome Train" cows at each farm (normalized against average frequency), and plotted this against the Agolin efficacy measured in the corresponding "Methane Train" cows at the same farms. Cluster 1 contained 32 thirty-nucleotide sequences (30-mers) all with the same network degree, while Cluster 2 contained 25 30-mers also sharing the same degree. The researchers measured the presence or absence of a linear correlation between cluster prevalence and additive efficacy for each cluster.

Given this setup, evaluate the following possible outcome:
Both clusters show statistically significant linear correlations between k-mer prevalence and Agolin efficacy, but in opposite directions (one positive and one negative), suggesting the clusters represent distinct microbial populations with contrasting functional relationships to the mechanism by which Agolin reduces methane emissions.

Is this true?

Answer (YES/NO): NO